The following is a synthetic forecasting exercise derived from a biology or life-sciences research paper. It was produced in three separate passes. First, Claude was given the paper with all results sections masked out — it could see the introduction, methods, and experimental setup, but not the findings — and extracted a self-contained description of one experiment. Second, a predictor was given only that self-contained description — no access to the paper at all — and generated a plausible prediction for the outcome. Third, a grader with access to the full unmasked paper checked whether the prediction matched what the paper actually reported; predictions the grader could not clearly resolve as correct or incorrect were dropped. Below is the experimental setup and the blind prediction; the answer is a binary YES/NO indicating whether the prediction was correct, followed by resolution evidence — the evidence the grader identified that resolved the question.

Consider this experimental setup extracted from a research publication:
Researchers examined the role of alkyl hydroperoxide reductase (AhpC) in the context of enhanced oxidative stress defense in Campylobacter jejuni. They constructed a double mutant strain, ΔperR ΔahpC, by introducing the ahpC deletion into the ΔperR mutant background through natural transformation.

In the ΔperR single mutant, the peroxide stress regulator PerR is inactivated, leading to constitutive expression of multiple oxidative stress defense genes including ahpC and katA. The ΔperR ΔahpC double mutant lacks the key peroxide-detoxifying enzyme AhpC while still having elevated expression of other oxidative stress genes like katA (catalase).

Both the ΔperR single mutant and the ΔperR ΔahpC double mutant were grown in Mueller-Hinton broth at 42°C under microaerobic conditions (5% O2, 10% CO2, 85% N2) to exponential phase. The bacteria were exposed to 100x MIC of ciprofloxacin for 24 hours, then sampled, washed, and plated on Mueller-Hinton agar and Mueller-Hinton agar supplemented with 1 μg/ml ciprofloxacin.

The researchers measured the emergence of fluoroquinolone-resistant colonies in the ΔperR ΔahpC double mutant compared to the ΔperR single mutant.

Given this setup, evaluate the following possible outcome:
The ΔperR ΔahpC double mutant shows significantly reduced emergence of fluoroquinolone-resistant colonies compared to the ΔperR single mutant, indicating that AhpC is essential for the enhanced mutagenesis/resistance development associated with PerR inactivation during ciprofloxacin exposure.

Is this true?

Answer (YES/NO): NO